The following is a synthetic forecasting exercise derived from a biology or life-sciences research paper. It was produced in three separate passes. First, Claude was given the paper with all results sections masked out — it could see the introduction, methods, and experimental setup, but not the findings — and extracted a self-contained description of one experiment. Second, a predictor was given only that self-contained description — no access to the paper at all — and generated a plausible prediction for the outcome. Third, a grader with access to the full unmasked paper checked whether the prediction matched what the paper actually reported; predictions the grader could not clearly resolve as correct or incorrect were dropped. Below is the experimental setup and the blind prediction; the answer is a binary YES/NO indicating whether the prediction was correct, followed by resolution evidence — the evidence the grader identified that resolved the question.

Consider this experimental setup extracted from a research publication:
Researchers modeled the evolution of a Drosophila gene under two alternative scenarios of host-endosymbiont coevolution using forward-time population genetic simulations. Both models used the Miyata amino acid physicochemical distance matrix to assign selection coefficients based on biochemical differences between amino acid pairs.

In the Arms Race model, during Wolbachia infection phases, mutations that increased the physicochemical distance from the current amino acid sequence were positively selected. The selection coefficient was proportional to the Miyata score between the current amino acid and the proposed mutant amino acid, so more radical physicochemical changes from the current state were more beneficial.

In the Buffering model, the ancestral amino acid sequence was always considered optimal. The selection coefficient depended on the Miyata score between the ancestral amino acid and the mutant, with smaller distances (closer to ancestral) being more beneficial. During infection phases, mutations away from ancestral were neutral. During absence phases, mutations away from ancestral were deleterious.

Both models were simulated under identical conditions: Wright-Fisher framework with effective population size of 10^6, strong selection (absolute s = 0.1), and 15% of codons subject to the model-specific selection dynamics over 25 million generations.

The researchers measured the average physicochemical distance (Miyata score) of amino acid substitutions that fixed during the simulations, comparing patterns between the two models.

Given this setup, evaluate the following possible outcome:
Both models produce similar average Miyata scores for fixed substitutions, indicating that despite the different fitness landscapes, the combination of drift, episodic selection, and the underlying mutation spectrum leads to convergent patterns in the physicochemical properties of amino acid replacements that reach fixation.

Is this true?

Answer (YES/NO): NO